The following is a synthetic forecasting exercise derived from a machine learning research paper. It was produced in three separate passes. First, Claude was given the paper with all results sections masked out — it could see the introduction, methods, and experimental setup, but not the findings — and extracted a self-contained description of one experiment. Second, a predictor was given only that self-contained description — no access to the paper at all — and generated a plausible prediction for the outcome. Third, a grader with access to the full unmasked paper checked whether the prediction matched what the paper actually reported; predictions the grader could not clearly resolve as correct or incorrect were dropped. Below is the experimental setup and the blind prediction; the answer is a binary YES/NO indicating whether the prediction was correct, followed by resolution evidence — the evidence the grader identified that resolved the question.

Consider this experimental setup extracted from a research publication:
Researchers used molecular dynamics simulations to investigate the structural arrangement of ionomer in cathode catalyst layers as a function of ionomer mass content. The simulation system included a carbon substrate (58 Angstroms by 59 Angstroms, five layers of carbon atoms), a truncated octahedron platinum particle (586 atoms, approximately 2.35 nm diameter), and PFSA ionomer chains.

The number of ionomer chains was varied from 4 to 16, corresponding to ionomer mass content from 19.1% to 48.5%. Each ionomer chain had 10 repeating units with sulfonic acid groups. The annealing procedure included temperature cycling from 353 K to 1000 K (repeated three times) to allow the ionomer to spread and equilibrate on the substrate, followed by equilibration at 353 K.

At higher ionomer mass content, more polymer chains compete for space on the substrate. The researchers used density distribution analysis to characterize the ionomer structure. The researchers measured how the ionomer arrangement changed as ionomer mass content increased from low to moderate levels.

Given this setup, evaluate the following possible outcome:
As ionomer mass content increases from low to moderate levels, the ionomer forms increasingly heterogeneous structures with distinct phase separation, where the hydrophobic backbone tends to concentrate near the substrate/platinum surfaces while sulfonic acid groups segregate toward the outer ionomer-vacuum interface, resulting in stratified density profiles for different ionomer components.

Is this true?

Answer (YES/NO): NO